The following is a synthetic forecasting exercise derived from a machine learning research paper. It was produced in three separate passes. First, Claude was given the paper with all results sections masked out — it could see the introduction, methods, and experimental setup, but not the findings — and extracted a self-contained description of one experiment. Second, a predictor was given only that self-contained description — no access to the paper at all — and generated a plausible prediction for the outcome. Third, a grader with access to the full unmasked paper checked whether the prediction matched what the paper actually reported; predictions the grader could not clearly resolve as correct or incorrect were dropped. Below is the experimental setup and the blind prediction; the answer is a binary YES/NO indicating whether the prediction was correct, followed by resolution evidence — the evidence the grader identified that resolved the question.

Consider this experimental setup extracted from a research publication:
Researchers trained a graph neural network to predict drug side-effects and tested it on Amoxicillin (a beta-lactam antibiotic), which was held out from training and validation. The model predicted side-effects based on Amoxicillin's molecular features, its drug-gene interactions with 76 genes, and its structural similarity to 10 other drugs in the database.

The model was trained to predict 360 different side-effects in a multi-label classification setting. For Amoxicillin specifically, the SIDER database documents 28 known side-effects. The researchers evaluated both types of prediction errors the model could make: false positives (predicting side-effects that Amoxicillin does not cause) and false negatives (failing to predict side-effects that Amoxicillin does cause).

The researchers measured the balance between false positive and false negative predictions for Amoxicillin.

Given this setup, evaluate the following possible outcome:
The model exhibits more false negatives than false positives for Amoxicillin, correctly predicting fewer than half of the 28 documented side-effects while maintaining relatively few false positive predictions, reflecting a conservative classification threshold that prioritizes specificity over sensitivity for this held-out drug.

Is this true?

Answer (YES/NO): NO